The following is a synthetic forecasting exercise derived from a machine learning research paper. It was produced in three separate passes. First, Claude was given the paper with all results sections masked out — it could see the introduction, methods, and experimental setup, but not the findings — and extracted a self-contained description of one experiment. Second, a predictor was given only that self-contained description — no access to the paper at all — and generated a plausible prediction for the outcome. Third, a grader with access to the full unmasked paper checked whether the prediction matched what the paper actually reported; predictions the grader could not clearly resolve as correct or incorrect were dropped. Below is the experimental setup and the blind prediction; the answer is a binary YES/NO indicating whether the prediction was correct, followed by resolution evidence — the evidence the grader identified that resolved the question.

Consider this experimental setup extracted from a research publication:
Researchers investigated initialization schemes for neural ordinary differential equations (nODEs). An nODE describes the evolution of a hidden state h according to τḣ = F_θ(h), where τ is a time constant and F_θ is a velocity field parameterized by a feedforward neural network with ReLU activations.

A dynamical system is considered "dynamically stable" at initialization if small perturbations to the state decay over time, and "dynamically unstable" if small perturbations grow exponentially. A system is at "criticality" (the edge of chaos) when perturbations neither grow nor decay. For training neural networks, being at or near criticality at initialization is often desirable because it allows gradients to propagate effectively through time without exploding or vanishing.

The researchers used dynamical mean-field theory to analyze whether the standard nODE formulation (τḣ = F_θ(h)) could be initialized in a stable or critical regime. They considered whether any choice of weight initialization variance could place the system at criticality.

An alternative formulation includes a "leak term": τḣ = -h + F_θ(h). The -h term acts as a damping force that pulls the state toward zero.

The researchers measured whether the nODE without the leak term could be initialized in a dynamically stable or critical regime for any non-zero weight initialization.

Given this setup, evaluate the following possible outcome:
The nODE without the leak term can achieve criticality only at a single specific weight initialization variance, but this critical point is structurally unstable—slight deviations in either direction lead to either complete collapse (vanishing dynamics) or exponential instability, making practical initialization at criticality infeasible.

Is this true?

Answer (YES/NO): NO